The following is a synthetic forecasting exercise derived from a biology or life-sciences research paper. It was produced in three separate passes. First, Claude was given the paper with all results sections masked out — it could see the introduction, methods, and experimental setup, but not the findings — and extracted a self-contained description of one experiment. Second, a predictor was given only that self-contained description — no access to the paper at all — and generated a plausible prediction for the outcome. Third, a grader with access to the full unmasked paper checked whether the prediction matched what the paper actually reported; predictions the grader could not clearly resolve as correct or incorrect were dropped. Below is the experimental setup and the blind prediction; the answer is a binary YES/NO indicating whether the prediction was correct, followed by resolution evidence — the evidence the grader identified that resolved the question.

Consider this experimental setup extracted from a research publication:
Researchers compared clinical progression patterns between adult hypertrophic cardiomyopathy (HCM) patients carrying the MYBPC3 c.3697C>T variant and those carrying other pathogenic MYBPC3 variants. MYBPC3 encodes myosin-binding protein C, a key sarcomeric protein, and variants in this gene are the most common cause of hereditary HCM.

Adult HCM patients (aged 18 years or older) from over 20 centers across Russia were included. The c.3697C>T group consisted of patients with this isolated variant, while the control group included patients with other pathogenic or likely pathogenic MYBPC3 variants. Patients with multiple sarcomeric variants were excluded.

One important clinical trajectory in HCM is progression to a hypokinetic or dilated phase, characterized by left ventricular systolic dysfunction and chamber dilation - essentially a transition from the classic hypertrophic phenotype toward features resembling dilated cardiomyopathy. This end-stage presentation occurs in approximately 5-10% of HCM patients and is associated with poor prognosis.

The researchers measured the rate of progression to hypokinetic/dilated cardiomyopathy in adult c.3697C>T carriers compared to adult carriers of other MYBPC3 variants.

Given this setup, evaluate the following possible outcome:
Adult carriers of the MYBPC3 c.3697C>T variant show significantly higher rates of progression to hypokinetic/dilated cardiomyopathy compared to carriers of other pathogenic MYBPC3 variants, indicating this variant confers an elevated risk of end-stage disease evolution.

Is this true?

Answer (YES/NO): NO